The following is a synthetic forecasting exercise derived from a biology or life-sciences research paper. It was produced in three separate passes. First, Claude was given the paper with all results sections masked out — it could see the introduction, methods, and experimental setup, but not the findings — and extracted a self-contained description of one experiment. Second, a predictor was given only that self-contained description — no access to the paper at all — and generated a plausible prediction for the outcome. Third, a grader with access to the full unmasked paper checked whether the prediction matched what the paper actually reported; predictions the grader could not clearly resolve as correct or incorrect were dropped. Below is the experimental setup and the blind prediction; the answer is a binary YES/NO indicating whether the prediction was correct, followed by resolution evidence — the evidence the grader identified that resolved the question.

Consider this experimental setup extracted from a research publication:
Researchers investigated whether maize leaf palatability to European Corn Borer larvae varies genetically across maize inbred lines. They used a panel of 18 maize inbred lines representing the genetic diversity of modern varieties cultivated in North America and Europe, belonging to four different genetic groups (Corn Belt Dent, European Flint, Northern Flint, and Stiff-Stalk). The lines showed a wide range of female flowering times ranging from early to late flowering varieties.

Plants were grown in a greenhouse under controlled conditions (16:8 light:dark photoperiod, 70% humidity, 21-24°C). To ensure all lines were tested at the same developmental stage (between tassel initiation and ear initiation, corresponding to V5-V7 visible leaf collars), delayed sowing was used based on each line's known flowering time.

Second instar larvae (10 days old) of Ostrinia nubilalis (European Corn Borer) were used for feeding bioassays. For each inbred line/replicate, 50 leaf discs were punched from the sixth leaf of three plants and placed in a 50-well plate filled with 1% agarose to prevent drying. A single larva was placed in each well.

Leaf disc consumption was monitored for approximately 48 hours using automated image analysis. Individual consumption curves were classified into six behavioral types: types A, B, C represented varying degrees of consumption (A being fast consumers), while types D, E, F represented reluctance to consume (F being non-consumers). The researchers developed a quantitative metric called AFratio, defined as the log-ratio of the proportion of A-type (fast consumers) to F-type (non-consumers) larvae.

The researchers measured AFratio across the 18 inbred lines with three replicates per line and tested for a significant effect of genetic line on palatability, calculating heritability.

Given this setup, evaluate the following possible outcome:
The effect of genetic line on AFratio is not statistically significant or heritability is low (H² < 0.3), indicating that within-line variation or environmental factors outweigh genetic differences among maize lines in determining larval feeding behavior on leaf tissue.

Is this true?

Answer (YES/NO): NO